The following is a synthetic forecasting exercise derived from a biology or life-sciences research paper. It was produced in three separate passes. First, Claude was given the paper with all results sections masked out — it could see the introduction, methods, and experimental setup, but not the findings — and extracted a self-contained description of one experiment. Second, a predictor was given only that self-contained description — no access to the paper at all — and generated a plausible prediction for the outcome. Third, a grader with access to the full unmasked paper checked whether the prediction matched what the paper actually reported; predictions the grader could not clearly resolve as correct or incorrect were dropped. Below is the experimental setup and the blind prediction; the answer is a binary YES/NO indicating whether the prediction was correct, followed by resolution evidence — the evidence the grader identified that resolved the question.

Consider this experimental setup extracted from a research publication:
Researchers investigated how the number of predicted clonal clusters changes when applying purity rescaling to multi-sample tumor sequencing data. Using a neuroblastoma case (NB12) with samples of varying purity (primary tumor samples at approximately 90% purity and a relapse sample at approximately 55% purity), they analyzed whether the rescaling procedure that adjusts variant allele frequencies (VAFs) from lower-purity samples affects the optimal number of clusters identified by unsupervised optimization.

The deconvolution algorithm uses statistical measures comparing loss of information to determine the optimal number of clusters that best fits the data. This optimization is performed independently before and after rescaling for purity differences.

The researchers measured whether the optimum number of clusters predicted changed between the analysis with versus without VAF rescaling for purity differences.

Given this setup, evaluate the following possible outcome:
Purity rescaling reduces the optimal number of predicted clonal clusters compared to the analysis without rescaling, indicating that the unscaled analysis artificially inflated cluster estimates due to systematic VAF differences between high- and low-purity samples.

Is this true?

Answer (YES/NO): NO